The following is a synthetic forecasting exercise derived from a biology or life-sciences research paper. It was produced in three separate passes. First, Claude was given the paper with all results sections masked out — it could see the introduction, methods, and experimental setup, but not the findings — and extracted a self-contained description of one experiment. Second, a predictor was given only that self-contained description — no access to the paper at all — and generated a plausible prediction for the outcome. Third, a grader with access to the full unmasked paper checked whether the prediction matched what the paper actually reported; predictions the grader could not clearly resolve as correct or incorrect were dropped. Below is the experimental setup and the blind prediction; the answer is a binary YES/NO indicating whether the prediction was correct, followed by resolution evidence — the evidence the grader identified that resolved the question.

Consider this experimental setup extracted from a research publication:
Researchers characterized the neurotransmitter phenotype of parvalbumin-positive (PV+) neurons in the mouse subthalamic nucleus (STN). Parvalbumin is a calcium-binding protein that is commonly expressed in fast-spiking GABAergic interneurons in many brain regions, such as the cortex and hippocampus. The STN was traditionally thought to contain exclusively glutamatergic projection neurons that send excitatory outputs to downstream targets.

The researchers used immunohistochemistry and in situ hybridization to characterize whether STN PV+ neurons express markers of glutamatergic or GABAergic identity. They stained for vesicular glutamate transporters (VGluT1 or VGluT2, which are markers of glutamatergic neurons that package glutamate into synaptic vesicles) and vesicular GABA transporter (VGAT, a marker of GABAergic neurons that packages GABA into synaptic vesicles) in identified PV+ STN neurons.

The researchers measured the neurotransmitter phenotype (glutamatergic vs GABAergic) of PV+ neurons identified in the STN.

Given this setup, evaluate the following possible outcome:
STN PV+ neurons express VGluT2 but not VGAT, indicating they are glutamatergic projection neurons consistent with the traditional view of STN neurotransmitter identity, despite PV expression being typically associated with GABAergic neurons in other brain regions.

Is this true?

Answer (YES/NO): YES